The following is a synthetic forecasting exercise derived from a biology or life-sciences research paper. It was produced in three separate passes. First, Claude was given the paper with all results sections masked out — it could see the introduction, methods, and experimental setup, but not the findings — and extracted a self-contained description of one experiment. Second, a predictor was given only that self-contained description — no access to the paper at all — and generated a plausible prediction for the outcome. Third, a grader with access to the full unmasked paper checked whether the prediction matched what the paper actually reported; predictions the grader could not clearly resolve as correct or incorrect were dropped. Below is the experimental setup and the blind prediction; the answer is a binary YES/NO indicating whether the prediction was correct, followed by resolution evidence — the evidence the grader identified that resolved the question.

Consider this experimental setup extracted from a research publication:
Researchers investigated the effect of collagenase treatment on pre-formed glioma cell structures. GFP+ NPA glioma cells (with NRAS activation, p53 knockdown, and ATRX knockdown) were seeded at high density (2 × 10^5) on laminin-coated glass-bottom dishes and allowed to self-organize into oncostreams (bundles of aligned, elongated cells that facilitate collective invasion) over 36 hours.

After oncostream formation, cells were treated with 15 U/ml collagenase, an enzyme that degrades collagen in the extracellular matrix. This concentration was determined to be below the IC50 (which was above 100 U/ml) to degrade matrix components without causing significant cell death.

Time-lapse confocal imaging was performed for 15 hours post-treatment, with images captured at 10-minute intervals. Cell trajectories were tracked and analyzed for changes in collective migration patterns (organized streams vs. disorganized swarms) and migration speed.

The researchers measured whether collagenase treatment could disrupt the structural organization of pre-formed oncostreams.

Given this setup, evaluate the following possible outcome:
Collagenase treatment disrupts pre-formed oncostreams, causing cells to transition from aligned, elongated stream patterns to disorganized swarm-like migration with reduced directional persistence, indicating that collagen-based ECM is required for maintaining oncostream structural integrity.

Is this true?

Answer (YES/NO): YES